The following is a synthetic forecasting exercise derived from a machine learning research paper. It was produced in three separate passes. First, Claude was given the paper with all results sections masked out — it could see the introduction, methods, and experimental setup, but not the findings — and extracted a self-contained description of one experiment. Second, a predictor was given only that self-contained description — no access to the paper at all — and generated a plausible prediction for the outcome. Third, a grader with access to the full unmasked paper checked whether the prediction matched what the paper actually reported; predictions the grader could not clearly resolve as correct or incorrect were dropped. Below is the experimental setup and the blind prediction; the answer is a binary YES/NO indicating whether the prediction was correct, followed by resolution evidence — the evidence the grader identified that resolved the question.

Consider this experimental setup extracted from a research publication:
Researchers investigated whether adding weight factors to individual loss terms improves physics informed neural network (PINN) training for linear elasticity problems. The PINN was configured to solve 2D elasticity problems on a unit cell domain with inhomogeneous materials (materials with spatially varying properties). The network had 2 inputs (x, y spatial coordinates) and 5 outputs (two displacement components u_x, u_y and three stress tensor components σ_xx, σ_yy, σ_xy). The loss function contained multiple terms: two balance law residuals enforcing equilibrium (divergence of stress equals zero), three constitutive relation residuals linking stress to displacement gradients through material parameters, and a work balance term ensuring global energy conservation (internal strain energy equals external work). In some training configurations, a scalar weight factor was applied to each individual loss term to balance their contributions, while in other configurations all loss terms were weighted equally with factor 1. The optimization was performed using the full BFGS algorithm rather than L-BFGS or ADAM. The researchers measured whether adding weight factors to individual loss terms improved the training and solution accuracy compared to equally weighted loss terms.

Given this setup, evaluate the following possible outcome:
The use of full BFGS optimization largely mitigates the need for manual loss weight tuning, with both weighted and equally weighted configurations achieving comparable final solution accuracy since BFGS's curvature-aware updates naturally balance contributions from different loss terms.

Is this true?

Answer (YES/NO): NO